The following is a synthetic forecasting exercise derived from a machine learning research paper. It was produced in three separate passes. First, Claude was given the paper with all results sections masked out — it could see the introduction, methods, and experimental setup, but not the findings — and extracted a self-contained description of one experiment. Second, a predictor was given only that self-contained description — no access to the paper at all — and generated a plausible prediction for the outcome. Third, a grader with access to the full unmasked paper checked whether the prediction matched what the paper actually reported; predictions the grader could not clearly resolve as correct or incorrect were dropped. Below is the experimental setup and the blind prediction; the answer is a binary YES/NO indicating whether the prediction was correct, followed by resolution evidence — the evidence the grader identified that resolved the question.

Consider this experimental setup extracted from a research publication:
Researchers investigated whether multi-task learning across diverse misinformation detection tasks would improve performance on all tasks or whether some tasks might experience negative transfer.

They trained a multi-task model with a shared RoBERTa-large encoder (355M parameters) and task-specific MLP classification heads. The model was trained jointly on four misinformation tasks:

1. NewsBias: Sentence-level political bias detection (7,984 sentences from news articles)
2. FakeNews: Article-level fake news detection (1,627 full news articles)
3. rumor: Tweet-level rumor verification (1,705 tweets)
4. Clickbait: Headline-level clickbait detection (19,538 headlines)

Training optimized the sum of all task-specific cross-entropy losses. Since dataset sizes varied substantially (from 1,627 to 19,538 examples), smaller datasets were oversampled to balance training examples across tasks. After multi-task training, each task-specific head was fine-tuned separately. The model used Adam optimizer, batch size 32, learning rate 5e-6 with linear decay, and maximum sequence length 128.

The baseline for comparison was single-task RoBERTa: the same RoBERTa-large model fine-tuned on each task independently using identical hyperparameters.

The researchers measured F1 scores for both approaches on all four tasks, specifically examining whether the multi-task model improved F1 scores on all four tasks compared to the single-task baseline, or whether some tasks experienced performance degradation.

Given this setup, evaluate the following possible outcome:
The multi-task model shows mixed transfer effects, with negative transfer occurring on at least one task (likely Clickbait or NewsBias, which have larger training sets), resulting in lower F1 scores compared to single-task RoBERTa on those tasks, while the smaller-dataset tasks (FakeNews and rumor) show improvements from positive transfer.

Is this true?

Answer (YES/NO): NO